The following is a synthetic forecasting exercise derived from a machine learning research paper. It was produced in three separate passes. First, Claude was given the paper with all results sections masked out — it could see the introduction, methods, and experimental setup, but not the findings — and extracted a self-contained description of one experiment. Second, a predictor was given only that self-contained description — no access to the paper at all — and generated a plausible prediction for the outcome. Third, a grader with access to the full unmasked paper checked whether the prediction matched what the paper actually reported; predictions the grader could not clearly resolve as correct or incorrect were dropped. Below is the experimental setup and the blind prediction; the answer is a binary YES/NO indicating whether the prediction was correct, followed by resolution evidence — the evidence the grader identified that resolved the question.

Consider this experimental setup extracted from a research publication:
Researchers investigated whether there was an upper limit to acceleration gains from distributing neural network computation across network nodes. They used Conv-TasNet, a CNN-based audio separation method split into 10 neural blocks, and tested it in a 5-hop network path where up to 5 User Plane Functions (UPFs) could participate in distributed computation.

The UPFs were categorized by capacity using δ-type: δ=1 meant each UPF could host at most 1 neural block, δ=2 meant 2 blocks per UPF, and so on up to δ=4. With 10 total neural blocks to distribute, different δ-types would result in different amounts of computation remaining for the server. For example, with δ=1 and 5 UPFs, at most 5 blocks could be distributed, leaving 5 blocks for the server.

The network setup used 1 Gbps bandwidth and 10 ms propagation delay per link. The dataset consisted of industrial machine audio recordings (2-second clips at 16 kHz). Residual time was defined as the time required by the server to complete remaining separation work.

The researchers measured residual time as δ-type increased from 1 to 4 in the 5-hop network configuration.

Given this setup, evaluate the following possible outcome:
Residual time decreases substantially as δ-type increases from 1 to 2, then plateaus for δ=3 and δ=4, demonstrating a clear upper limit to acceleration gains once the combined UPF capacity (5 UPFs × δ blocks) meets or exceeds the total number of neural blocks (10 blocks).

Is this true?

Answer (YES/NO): YES